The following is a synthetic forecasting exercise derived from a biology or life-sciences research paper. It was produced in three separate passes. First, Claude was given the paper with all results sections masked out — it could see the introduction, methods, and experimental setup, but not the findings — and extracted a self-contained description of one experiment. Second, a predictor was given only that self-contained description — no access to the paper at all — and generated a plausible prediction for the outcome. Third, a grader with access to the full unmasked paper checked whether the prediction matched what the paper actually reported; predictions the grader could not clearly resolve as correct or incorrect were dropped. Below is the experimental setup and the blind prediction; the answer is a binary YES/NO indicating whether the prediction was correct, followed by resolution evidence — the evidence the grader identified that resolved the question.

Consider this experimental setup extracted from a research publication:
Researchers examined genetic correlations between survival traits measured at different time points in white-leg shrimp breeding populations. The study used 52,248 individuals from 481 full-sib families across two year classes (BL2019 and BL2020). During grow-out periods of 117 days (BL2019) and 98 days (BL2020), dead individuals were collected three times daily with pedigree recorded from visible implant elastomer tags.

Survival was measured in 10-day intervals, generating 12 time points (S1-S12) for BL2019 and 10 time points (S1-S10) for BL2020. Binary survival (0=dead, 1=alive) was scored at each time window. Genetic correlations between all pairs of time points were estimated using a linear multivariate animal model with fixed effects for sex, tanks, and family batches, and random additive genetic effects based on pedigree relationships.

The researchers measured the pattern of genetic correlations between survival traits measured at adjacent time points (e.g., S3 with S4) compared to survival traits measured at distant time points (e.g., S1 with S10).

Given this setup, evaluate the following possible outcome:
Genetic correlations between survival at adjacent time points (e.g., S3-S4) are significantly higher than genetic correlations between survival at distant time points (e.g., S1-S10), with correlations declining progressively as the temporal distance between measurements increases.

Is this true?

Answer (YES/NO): YES